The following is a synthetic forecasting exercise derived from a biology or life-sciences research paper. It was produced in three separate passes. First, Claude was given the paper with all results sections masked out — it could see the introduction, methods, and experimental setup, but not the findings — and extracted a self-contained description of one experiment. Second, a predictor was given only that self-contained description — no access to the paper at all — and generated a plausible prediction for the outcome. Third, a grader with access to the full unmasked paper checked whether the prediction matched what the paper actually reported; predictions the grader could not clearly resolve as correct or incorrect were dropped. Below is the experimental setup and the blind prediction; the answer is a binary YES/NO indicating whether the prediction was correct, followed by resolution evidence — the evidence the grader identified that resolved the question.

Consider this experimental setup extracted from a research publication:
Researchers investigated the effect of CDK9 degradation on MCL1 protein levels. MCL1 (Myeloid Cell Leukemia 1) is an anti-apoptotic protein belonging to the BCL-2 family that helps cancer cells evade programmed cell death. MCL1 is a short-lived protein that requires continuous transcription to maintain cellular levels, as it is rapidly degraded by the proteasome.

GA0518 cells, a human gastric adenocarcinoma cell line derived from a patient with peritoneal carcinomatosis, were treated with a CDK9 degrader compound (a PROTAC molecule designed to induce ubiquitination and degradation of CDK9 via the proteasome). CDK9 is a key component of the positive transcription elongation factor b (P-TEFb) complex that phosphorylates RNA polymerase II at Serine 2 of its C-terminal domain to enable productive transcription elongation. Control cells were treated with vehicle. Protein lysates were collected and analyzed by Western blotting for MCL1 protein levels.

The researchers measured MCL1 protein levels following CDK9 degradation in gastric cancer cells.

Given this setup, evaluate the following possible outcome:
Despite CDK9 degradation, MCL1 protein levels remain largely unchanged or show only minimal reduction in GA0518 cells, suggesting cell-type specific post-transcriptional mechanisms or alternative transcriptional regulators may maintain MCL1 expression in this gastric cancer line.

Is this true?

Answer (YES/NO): NO